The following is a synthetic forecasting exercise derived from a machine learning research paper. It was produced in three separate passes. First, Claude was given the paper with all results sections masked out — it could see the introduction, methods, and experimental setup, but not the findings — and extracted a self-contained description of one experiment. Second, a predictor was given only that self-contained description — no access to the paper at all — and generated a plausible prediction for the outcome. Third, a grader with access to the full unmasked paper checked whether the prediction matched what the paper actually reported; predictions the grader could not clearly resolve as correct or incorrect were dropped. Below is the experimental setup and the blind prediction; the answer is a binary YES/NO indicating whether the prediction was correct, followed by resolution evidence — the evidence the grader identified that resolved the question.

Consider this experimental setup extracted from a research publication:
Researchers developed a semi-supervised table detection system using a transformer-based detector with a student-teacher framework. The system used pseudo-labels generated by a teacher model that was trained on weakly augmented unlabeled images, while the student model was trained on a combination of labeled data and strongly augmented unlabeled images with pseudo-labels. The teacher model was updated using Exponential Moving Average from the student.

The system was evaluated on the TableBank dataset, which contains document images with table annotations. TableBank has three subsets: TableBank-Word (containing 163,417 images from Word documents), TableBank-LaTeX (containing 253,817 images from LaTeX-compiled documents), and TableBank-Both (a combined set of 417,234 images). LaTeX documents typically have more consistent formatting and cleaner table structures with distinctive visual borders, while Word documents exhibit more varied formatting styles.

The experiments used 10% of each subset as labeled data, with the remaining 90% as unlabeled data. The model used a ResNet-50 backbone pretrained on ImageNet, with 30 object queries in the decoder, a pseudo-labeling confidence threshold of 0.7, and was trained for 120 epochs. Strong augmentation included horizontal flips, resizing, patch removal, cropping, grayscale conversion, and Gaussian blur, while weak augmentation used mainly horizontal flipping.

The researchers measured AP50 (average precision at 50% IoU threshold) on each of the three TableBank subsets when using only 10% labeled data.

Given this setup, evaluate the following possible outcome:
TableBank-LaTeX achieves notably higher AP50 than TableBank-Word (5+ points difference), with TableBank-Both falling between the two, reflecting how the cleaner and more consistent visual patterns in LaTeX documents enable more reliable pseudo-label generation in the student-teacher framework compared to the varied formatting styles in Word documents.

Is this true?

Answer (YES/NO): NO